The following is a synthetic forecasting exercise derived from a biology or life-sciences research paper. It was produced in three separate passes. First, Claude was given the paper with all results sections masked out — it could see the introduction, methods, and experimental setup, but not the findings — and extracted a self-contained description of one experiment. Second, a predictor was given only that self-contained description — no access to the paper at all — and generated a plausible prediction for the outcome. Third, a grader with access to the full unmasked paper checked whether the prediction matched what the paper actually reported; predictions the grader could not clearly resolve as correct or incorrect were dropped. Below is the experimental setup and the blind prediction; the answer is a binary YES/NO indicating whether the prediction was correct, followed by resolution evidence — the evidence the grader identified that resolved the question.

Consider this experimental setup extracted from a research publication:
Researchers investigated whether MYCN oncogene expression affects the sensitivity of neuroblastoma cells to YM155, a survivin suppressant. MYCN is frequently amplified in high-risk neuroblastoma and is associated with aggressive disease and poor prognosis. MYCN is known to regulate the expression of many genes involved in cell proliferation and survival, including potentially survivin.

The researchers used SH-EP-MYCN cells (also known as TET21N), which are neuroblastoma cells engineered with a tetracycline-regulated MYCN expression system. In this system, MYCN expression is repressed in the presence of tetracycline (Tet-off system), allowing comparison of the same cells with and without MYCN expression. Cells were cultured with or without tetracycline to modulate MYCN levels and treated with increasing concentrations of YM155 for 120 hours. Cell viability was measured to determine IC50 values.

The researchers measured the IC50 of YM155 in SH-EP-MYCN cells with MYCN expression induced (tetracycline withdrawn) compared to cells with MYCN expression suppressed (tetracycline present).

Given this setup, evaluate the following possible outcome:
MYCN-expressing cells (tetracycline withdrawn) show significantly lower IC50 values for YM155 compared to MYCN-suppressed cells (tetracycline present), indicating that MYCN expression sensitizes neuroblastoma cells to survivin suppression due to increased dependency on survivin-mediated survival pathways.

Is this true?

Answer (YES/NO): NO